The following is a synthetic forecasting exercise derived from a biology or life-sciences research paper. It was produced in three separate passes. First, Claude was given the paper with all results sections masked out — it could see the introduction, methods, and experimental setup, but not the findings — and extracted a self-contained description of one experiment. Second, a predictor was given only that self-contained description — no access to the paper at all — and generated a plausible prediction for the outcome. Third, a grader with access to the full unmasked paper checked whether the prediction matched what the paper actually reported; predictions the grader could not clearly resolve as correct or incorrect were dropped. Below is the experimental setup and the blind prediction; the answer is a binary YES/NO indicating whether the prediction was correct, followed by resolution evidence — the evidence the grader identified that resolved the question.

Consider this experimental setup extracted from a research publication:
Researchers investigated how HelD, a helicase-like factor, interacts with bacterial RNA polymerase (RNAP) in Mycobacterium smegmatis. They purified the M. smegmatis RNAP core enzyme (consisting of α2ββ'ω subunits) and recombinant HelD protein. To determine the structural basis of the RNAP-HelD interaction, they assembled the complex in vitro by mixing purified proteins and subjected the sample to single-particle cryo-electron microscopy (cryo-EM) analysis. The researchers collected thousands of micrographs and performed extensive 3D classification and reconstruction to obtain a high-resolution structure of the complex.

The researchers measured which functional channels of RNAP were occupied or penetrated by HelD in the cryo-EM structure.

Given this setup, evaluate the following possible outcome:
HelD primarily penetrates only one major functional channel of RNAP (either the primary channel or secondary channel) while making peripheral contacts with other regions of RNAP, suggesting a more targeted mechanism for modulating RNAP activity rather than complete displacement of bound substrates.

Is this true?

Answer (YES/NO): NO